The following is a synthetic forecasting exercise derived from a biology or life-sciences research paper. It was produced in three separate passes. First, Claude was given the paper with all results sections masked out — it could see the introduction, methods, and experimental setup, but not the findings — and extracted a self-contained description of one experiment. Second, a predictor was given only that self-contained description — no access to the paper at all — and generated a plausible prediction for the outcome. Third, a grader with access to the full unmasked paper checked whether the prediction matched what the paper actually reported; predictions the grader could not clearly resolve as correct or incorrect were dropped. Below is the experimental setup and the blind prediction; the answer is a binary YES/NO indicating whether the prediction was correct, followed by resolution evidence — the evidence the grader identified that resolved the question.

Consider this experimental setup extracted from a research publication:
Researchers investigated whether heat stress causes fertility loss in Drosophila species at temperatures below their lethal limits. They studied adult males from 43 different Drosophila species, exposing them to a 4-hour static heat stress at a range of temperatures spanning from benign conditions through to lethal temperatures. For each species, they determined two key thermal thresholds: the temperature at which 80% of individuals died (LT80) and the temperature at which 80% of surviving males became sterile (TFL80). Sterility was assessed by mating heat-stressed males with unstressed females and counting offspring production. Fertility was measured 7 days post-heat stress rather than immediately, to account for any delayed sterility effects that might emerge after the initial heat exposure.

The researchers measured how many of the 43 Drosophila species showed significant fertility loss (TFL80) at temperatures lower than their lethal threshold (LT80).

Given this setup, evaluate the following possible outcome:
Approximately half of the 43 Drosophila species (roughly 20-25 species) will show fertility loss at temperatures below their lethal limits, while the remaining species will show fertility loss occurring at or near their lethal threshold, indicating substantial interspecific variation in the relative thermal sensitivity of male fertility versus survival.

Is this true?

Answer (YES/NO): NO